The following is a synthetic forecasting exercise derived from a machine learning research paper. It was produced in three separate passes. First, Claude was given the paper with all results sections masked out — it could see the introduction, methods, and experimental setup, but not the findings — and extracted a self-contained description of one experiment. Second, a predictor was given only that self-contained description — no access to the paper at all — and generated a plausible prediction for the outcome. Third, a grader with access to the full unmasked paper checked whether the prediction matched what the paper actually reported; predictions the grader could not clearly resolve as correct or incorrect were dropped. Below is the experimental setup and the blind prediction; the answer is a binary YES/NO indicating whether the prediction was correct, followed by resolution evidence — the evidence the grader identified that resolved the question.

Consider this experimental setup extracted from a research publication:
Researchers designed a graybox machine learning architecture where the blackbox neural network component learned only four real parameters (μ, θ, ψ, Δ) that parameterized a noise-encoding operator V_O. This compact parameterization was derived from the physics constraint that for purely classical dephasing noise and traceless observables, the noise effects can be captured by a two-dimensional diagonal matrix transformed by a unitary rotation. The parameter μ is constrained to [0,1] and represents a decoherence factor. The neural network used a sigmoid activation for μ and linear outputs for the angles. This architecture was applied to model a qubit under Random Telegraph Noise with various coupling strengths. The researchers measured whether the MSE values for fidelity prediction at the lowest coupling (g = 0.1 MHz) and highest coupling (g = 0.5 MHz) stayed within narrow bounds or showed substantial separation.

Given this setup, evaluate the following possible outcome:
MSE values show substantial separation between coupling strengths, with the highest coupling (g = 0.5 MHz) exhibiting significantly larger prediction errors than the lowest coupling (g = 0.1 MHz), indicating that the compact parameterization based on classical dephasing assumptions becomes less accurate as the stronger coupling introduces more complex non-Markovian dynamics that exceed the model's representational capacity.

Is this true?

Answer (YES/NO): YES